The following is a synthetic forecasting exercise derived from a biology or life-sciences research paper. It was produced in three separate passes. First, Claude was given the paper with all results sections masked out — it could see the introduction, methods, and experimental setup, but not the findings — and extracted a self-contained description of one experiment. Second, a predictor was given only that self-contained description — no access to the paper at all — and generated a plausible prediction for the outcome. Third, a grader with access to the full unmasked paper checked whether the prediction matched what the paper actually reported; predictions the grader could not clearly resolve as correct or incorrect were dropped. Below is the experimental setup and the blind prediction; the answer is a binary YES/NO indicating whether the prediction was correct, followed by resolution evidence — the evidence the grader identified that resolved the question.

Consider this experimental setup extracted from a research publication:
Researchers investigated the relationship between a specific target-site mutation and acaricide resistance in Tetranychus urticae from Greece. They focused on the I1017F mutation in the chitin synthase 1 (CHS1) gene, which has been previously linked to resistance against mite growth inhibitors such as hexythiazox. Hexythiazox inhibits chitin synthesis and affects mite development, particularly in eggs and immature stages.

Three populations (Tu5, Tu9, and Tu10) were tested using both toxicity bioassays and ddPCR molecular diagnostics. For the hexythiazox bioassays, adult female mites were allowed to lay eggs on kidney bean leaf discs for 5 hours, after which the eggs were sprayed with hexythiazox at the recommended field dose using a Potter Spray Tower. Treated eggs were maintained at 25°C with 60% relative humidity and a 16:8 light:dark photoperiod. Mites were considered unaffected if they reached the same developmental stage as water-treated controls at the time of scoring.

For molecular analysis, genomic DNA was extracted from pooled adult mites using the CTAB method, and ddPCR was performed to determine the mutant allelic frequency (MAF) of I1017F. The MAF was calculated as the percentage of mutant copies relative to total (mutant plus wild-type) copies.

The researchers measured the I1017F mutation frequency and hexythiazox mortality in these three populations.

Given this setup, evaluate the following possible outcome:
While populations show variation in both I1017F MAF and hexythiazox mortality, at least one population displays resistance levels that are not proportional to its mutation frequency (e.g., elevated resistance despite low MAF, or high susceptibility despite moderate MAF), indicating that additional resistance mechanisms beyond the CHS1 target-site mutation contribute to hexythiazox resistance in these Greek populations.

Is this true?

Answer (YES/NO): NO